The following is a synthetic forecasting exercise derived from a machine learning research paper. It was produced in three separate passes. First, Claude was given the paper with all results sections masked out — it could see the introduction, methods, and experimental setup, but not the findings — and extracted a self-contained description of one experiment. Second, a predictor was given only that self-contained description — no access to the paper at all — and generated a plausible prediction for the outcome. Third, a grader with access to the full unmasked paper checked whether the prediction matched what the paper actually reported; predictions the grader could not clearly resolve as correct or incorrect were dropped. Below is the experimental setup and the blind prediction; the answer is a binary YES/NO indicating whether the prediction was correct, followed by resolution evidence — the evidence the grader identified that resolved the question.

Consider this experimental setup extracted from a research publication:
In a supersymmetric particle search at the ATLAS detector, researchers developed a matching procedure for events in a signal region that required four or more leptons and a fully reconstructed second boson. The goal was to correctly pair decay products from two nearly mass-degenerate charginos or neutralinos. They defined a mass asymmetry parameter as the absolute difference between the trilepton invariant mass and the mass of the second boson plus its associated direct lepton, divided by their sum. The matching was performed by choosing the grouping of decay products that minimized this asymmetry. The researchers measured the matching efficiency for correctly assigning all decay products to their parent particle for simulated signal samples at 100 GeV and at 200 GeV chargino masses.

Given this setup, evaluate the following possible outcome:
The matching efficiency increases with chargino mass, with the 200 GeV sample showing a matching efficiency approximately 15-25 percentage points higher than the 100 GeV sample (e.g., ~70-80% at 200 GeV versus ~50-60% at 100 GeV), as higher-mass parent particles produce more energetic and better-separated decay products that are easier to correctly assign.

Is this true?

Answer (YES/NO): YES